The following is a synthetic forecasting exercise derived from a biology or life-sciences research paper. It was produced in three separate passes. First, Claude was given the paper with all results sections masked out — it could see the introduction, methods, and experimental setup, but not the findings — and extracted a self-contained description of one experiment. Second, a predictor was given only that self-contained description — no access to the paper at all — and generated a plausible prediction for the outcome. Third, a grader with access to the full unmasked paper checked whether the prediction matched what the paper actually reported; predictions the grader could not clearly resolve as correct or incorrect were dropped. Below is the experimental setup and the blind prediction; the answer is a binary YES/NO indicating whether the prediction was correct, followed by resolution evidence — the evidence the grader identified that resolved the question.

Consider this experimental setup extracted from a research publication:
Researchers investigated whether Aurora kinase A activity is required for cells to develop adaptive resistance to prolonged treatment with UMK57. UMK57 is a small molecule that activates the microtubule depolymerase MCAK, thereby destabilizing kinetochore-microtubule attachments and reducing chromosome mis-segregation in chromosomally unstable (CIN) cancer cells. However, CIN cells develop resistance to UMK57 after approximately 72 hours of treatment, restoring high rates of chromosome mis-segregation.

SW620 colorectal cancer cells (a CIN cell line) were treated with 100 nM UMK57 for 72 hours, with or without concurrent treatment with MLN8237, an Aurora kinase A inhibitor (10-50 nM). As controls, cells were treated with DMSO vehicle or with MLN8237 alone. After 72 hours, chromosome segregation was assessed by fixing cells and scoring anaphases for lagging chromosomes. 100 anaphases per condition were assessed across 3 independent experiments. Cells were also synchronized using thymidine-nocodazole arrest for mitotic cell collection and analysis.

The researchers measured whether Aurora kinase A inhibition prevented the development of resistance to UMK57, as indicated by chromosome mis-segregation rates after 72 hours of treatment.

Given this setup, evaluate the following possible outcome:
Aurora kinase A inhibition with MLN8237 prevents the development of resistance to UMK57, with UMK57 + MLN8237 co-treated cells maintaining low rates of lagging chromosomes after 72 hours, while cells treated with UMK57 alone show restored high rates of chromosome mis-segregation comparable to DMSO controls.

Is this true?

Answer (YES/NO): YES